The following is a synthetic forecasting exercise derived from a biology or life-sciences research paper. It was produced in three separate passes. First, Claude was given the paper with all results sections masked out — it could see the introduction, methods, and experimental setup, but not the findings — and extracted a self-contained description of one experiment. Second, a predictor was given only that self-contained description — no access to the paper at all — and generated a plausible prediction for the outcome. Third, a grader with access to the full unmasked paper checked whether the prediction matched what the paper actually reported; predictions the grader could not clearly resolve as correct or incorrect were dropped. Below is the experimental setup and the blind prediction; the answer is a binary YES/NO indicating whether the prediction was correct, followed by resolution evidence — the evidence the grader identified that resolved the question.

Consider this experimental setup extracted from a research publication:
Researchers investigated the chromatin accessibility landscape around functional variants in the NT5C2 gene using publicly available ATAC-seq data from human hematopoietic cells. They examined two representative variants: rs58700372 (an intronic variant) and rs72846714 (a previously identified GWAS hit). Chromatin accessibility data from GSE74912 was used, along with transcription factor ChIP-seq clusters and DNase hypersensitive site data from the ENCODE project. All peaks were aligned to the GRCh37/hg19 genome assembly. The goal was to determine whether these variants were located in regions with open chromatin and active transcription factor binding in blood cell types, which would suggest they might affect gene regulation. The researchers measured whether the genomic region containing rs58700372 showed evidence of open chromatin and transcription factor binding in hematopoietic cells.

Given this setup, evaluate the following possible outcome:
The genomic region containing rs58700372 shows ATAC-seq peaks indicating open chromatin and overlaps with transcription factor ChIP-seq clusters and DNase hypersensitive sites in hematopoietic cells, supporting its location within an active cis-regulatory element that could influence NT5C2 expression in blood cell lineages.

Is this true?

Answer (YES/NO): YES